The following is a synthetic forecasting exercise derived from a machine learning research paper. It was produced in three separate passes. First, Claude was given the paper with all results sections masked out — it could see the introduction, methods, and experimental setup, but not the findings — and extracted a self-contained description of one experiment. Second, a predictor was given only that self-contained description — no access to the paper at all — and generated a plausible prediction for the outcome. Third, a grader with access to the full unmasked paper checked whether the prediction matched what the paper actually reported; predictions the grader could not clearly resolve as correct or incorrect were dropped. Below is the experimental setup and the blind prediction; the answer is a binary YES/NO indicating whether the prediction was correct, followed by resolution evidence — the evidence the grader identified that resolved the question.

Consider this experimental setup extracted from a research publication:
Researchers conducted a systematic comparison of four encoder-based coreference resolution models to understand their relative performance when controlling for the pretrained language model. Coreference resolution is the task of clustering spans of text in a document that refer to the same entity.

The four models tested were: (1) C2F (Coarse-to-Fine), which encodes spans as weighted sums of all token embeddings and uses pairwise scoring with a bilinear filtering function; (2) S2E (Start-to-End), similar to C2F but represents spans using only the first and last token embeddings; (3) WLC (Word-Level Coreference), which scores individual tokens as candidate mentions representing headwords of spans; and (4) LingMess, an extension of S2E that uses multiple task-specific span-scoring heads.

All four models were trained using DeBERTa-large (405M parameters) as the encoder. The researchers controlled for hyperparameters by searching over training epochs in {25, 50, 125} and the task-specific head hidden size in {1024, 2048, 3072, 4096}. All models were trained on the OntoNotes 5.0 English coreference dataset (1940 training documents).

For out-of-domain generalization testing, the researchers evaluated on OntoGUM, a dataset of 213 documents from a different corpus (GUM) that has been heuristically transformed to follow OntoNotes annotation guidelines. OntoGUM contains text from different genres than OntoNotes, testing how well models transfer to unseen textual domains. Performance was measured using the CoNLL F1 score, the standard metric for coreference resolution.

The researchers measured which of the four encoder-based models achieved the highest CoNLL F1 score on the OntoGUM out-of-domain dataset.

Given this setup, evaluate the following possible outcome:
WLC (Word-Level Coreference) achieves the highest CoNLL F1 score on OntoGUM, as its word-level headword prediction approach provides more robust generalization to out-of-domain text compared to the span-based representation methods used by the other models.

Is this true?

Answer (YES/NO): NO